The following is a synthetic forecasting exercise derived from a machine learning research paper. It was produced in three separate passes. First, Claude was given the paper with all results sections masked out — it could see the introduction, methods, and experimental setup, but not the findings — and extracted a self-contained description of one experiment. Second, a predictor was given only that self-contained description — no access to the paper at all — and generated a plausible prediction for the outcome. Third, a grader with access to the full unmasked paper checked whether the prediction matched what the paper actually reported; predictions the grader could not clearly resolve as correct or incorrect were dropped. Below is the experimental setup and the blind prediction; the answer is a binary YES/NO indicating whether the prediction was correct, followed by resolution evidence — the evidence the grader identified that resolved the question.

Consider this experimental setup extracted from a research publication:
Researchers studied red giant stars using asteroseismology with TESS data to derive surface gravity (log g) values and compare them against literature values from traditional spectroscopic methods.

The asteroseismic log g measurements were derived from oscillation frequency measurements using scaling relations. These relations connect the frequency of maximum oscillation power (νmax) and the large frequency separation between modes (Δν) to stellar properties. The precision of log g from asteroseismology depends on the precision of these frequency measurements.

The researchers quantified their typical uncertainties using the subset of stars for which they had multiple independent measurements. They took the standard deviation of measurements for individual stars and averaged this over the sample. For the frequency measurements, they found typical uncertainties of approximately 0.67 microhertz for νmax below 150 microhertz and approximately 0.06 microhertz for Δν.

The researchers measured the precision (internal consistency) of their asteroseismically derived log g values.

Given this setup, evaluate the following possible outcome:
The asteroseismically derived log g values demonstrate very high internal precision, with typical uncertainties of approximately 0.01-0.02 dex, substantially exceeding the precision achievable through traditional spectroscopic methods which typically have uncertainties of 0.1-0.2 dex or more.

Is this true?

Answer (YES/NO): NO